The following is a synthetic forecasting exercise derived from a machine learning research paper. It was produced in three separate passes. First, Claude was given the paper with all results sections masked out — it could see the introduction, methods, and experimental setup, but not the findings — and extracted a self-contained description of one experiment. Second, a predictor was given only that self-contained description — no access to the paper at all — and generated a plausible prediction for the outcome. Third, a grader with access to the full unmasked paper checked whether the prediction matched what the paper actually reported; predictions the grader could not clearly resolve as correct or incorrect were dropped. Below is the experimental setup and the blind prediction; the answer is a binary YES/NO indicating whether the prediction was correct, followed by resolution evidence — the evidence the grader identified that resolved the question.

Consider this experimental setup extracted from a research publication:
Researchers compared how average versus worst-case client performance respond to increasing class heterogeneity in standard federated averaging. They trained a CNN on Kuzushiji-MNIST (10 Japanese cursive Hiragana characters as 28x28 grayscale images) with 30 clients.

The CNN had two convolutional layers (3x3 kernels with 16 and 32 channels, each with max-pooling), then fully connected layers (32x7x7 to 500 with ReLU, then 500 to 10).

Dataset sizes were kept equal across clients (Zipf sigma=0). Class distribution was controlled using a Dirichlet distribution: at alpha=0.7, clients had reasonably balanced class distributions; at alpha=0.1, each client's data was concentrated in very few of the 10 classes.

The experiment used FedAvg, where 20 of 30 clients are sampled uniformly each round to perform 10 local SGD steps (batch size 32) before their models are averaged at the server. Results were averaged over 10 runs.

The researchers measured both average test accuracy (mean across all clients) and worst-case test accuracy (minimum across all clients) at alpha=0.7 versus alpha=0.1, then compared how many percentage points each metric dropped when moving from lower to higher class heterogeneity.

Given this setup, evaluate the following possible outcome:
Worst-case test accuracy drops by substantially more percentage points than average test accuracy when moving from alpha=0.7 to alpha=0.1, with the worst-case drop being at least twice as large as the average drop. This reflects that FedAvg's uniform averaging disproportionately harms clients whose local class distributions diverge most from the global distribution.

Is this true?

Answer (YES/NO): YES